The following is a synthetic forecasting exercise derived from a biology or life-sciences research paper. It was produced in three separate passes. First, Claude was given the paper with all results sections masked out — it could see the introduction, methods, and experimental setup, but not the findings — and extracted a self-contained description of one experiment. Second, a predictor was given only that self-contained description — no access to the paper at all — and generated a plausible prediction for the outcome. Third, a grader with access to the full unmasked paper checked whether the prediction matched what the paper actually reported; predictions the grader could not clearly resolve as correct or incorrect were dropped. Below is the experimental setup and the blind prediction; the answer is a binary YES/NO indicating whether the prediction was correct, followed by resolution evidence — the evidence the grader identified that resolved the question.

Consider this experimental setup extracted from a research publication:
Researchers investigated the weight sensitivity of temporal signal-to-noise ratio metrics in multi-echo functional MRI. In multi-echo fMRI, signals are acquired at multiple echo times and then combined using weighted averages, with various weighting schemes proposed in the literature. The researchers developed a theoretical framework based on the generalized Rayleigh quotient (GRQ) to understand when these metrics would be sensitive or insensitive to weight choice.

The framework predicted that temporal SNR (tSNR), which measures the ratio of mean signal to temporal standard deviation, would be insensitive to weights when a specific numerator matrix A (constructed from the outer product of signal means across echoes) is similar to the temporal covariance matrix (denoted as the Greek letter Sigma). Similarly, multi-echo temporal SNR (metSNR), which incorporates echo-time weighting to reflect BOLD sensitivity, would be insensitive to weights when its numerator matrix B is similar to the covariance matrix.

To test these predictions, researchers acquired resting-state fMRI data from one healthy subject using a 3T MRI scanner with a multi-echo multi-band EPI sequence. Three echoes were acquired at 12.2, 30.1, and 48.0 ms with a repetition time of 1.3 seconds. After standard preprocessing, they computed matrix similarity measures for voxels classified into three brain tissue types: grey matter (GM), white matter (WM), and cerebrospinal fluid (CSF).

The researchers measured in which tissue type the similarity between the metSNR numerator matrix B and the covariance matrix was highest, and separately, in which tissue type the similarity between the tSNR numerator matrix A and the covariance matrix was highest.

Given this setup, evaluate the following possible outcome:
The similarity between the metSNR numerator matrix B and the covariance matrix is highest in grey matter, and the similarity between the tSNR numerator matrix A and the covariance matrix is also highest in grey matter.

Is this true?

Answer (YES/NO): NO